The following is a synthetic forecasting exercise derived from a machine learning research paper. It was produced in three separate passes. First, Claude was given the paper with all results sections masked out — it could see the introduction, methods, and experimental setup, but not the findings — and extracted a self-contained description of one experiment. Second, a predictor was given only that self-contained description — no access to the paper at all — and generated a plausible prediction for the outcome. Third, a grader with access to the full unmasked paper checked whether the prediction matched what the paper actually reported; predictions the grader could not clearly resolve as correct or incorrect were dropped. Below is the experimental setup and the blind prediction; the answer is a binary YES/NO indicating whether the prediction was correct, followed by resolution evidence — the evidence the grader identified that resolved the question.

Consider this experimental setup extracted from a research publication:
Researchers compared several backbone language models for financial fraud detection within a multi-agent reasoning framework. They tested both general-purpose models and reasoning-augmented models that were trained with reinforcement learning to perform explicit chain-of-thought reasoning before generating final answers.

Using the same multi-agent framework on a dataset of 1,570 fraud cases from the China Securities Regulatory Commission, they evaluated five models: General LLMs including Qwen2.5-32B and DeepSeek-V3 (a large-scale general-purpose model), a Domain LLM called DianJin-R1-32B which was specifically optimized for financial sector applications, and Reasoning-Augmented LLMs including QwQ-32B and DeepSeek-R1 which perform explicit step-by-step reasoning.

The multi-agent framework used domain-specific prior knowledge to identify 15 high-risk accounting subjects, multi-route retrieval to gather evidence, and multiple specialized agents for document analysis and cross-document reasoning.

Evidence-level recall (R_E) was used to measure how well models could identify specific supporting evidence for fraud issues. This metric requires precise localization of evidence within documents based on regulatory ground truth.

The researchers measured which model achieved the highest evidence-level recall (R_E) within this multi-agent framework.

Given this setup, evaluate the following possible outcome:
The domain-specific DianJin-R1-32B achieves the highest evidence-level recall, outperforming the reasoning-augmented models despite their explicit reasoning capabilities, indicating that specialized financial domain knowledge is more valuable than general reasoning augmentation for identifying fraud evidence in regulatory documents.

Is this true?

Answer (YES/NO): NO